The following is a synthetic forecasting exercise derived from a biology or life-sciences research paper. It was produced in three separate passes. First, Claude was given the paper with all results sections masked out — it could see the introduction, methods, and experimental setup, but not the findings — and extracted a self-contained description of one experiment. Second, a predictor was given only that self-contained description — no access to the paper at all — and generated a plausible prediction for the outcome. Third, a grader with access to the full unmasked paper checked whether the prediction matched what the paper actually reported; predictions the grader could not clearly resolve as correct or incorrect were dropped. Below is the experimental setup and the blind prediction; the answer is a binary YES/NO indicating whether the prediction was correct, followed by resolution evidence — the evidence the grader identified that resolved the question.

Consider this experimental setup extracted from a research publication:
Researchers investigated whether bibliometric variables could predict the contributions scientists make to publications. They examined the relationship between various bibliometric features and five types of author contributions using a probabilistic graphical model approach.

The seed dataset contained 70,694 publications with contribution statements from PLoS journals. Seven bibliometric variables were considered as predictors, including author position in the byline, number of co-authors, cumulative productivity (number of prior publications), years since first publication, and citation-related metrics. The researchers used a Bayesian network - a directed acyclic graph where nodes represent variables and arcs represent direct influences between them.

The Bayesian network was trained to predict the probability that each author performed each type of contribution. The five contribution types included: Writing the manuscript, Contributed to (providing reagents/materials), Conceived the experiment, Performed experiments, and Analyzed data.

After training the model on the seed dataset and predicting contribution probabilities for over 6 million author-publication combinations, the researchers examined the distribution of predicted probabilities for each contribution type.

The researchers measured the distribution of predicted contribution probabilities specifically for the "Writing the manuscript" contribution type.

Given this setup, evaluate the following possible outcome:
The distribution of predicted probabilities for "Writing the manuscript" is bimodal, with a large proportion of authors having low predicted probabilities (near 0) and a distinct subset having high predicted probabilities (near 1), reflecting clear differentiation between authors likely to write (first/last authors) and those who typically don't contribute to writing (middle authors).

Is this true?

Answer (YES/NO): NO